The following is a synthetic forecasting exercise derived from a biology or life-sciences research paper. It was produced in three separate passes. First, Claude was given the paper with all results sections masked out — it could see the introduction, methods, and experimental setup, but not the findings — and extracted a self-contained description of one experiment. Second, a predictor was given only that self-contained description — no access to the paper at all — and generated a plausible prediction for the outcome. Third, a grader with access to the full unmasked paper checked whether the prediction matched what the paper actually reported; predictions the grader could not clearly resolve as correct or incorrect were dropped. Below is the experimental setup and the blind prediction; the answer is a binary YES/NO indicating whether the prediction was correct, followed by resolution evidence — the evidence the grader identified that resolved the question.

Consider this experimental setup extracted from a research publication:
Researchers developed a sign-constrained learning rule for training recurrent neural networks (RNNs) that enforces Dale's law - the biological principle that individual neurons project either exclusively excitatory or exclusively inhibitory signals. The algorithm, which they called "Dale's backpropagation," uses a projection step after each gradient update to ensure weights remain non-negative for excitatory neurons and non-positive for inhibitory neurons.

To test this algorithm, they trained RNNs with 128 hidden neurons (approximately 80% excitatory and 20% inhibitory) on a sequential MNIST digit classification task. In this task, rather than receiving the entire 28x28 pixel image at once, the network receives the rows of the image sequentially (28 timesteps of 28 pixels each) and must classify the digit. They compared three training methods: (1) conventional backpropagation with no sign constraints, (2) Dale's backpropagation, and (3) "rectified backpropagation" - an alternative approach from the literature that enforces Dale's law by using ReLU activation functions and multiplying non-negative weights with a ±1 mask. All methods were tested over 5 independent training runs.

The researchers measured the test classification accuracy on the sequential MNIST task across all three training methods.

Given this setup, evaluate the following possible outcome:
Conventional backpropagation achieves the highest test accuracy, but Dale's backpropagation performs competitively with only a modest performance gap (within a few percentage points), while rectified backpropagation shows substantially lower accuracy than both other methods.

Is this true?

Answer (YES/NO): NO